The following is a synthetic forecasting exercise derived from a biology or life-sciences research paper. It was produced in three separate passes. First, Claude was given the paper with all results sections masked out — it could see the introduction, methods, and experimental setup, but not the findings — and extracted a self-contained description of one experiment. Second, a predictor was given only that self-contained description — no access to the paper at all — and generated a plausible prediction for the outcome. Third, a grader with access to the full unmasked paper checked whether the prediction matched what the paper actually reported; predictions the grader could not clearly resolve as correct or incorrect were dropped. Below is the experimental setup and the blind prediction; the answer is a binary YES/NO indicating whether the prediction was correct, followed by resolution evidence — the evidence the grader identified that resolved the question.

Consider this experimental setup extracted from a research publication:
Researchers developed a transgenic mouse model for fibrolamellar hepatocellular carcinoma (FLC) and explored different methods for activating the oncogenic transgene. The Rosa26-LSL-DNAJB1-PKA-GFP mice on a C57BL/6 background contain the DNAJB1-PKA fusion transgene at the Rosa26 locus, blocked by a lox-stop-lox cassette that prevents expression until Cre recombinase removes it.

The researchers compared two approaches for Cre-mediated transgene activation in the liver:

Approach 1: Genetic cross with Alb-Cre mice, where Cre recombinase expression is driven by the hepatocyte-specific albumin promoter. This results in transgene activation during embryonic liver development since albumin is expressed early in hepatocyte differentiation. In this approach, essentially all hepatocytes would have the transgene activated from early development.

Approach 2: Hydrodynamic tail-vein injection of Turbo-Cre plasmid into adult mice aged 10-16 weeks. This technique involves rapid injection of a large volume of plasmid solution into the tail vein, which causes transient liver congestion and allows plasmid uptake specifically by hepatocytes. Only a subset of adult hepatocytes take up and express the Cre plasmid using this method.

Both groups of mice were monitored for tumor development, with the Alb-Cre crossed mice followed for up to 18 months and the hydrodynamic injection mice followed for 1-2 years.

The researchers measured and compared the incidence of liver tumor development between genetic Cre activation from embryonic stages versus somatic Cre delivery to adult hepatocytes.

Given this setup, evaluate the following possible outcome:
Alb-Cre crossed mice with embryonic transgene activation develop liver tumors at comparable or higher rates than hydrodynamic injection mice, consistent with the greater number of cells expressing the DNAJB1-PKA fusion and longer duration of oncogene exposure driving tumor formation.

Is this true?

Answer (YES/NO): NO